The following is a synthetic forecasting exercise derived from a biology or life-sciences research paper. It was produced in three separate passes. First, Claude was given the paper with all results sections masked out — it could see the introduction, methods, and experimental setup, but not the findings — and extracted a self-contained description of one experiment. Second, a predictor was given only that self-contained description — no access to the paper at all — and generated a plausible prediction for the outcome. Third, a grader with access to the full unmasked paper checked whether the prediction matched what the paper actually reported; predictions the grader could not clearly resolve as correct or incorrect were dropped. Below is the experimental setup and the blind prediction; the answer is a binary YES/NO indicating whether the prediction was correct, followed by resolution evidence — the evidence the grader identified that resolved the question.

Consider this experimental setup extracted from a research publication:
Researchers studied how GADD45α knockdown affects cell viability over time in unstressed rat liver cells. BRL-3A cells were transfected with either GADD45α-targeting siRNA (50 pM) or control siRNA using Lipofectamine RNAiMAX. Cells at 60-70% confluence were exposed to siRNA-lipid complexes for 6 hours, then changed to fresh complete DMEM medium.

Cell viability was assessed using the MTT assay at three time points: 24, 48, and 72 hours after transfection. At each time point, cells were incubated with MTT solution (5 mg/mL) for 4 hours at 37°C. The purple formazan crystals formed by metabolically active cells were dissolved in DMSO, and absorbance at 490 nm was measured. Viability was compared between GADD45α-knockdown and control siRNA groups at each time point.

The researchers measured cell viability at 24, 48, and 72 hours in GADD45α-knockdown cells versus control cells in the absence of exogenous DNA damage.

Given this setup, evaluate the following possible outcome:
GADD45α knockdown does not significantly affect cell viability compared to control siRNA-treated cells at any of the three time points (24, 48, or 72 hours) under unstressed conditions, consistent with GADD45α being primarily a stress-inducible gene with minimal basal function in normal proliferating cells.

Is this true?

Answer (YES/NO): NO